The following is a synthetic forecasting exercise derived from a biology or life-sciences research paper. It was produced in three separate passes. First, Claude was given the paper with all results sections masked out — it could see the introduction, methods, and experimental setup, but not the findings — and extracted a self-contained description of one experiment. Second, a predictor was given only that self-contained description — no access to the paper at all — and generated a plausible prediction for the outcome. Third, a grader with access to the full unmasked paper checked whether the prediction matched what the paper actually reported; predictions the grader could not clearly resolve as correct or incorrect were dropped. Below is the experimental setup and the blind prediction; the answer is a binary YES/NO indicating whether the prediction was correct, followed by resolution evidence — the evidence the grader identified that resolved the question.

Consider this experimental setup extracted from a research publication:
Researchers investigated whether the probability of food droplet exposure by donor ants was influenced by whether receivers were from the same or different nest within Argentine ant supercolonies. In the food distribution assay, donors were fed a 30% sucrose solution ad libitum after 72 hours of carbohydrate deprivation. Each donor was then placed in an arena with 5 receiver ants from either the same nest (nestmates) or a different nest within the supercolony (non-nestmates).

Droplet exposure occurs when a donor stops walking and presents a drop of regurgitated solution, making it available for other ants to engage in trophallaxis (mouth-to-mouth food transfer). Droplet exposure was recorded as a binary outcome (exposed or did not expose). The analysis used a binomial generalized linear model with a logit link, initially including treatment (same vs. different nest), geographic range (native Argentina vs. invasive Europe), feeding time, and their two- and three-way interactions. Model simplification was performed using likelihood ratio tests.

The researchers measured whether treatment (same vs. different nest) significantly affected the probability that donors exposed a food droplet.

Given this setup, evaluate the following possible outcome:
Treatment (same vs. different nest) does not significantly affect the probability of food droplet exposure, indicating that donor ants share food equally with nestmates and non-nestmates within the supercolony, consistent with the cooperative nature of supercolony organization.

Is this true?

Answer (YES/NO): YES